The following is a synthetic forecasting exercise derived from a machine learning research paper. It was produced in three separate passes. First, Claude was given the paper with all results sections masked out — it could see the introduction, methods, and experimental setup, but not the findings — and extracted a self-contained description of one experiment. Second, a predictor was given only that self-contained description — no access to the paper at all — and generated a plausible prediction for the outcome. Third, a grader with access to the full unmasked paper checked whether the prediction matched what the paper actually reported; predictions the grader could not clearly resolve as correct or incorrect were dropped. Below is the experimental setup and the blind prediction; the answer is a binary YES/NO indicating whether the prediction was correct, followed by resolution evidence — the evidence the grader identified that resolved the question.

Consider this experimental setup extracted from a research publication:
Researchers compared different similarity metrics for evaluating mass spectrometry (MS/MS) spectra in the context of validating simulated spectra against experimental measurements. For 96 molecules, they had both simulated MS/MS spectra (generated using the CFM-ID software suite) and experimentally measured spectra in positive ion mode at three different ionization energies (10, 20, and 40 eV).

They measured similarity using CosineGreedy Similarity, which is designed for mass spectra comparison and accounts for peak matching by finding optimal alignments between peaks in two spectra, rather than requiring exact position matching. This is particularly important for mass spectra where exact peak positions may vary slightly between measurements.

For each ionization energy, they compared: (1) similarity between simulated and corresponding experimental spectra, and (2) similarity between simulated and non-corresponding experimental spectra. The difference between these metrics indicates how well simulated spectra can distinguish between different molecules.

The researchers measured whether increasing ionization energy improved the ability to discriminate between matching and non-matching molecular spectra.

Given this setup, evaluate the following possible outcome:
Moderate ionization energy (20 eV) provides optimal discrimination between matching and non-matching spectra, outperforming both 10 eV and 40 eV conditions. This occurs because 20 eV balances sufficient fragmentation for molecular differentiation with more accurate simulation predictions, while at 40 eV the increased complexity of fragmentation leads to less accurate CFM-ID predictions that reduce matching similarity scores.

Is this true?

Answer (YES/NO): NO